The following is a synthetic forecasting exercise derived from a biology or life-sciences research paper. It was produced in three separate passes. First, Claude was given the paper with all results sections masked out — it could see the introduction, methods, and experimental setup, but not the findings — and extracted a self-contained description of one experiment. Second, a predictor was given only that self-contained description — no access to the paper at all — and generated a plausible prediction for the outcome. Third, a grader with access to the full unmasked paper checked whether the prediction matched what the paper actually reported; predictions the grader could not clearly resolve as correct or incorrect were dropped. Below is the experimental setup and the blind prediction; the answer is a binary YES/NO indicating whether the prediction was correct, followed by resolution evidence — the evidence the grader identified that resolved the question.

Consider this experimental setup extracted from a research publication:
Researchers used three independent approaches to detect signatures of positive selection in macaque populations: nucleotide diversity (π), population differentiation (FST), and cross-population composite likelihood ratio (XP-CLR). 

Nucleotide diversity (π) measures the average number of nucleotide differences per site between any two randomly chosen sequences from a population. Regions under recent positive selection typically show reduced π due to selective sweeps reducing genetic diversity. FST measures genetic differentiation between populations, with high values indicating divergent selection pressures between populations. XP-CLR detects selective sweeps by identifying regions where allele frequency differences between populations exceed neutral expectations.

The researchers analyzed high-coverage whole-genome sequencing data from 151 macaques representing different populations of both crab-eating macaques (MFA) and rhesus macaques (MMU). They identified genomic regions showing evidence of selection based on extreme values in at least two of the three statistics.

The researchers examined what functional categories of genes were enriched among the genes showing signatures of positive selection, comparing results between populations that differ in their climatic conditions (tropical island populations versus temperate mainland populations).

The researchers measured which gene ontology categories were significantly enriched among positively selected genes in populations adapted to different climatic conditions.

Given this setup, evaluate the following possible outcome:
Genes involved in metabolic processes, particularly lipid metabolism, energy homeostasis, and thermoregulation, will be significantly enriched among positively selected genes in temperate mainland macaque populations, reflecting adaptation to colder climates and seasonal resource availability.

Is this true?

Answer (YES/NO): NO